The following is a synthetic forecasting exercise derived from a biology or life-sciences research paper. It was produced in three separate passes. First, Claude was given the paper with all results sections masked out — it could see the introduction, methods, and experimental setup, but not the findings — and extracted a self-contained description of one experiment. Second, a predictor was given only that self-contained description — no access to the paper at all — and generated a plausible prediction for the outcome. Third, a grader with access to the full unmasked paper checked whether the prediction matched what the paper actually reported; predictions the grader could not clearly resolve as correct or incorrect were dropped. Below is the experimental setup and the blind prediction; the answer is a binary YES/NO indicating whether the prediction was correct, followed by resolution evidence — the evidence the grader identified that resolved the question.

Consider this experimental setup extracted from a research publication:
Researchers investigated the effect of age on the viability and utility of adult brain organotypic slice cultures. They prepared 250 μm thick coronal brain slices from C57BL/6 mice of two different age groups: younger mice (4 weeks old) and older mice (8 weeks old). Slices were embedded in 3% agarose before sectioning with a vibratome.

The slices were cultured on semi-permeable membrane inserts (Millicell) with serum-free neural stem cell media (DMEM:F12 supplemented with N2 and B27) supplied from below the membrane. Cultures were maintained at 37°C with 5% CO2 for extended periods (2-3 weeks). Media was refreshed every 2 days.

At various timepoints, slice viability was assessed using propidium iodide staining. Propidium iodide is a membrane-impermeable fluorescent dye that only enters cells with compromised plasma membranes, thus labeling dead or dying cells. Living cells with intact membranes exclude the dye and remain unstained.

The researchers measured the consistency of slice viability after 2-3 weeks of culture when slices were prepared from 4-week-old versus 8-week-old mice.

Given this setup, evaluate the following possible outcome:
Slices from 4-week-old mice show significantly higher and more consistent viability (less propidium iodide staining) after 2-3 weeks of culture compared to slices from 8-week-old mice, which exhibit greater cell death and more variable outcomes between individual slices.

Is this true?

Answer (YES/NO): NO